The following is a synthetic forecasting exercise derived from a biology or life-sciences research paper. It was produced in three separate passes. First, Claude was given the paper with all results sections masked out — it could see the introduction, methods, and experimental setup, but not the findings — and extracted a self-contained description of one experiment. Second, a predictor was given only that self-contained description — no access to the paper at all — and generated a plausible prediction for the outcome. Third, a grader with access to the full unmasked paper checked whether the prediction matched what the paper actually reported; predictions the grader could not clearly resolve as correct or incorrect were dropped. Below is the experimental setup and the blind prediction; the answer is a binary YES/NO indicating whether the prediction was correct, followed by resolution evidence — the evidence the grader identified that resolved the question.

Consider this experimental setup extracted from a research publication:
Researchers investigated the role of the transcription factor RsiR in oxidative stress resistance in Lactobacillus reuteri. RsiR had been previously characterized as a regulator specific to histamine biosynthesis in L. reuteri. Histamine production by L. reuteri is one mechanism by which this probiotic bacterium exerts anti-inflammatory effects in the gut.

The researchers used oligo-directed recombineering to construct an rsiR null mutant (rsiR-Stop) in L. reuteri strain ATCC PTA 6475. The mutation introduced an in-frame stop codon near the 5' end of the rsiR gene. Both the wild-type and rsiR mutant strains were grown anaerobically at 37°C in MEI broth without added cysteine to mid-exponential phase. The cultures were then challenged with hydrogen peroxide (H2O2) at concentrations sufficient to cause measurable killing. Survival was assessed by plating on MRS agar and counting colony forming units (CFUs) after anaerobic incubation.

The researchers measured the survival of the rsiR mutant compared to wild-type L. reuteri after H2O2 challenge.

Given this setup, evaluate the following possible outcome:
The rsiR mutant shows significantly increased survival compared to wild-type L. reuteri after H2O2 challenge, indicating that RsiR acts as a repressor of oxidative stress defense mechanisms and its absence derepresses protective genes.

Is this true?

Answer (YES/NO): NO